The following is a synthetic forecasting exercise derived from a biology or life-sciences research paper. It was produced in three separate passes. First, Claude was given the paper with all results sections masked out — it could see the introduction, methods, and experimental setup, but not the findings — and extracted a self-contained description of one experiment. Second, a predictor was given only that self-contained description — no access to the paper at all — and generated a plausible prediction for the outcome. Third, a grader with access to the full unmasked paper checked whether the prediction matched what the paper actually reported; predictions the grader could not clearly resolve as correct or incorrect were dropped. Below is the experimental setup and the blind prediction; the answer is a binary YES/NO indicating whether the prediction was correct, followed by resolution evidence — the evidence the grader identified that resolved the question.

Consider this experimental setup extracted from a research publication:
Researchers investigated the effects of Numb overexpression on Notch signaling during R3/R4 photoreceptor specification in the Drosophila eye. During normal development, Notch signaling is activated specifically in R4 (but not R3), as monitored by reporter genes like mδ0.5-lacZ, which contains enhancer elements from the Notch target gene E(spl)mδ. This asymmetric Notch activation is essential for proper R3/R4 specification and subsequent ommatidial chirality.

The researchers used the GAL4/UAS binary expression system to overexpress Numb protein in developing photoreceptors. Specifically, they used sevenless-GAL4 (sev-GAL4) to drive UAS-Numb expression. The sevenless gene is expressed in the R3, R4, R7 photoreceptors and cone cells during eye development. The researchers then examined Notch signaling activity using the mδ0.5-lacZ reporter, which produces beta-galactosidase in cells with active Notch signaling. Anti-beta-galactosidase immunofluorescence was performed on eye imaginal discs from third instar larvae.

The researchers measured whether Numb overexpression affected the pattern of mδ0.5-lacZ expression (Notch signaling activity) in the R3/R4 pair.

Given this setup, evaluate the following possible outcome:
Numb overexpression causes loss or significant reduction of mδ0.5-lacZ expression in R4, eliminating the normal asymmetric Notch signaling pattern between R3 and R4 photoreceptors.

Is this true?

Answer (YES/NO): NO